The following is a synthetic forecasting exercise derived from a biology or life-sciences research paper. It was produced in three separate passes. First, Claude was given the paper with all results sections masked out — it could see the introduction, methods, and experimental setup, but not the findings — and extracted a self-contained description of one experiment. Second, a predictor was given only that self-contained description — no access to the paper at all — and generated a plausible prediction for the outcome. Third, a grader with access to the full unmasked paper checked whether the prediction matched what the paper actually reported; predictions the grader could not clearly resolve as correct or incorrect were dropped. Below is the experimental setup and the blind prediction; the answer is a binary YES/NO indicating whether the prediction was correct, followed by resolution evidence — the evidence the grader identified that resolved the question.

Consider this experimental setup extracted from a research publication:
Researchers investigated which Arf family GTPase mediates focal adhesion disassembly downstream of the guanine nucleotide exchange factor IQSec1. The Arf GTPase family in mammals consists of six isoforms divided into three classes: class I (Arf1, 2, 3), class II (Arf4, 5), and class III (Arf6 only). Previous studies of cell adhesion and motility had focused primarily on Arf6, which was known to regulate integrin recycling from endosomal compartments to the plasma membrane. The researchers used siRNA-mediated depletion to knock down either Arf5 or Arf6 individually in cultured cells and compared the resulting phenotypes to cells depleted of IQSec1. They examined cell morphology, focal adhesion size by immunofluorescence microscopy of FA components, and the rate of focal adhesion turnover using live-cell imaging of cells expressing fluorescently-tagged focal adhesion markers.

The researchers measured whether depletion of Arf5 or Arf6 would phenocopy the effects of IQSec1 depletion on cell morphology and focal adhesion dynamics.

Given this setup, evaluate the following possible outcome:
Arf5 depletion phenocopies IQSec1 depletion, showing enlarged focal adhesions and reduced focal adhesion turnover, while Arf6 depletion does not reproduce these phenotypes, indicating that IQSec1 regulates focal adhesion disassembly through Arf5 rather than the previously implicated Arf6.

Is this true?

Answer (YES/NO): YES